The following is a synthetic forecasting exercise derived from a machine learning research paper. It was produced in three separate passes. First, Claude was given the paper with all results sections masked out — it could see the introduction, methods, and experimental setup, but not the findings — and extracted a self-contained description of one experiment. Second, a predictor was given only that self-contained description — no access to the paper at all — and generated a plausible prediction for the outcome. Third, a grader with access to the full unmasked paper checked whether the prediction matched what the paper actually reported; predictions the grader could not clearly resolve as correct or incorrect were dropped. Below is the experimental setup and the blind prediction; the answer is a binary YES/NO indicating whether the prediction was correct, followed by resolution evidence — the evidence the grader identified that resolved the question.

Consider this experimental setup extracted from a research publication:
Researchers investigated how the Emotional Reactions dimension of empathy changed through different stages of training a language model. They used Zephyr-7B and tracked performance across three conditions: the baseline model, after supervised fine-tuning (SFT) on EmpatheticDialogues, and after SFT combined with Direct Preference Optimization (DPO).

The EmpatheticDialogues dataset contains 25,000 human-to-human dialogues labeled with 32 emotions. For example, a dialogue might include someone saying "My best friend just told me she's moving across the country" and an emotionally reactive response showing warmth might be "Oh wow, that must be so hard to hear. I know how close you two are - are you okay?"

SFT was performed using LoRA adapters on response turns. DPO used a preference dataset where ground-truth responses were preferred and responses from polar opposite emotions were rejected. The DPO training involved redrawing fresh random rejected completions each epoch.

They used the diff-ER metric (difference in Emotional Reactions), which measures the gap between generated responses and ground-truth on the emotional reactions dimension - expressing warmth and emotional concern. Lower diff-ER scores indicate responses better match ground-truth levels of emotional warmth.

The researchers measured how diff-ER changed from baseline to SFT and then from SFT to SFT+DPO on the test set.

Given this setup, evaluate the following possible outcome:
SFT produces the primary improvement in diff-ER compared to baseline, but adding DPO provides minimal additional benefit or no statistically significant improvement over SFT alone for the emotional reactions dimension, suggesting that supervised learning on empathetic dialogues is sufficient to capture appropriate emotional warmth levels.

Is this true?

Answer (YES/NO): NO